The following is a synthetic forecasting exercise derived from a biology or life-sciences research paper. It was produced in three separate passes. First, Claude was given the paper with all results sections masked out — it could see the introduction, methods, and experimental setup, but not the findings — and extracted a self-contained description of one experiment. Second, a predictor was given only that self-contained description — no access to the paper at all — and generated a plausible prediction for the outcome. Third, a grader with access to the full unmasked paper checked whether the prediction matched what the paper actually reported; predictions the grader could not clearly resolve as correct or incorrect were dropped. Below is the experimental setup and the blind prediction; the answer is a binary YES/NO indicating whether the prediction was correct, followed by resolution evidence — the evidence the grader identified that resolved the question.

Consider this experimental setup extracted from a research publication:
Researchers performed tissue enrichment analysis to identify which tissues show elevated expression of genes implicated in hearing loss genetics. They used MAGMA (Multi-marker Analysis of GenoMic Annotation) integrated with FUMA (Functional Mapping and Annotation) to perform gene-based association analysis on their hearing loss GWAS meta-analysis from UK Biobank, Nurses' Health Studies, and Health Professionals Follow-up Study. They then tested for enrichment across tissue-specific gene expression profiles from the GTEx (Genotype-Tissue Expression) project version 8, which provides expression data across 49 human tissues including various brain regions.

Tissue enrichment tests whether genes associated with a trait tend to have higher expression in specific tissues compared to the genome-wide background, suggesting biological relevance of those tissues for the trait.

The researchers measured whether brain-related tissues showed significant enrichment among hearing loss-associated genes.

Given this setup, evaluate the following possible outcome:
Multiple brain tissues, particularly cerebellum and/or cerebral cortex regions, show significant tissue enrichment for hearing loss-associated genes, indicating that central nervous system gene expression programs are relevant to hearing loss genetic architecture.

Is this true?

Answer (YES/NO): YES